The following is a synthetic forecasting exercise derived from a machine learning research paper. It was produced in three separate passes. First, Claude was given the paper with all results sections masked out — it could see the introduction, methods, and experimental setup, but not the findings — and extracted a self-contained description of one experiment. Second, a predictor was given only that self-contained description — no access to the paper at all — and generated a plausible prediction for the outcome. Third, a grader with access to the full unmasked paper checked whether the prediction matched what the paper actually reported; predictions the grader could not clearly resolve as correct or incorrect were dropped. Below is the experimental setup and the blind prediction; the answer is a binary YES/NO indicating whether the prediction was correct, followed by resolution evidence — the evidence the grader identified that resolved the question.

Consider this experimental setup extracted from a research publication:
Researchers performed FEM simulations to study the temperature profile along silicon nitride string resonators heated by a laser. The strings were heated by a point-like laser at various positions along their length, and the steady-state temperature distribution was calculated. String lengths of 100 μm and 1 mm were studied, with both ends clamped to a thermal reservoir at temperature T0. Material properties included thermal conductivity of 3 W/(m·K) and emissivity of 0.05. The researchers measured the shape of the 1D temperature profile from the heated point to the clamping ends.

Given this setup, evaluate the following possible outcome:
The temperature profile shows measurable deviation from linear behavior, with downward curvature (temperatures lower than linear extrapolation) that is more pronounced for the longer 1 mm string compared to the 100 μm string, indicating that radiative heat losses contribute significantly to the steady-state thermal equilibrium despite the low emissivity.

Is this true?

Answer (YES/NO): NO